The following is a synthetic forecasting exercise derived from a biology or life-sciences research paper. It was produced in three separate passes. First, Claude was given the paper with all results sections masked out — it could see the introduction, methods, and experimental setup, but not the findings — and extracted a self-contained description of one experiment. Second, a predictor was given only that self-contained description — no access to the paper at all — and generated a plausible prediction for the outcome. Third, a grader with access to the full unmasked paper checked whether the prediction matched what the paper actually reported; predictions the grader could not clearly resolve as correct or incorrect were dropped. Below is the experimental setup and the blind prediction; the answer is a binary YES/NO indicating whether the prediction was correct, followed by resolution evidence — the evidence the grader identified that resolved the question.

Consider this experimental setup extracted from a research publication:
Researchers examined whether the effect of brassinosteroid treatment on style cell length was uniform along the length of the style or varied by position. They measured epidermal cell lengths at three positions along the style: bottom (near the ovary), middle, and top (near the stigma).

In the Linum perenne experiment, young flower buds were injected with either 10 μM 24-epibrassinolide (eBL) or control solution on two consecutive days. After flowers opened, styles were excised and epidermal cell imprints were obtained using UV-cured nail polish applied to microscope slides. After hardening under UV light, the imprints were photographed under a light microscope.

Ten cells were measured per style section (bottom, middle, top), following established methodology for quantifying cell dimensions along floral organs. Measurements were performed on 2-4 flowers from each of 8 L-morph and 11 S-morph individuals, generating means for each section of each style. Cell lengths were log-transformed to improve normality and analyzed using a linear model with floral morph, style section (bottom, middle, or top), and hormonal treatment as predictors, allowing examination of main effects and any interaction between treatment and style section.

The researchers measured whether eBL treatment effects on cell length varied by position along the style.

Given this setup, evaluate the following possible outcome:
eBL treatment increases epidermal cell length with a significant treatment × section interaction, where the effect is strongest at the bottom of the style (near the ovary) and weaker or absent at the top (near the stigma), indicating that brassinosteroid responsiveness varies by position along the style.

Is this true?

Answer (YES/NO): NO